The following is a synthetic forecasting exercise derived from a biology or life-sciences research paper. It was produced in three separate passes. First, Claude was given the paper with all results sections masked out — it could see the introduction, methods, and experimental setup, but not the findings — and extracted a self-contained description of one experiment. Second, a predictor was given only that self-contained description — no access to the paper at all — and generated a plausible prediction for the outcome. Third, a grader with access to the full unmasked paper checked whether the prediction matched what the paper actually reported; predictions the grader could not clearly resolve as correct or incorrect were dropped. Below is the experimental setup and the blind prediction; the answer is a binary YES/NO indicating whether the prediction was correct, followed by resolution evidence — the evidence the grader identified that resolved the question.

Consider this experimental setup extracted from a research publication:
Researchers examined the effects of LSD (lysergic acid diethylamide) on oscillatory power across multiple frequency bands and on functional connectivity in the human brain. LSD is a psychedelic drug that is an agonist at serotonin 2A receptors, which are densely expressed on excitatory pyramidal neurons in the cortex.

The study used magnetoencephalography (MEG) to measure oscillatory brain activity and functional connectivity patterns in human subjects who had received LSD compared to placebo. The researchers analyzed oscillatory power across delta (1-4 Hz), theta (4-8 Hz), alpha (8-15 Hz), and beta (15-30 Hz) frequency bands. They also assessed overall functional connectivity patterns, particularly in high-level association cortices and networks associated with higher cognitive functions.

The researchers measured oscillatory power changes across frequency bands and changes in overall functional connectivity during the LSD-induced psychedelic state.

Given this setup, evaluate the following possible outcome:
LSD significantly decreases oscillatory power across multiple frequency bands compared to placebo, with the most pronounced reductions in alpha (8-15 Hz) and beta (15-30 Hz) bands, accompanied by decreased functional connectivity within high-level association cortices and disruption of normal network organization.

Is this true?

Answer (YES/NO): NO